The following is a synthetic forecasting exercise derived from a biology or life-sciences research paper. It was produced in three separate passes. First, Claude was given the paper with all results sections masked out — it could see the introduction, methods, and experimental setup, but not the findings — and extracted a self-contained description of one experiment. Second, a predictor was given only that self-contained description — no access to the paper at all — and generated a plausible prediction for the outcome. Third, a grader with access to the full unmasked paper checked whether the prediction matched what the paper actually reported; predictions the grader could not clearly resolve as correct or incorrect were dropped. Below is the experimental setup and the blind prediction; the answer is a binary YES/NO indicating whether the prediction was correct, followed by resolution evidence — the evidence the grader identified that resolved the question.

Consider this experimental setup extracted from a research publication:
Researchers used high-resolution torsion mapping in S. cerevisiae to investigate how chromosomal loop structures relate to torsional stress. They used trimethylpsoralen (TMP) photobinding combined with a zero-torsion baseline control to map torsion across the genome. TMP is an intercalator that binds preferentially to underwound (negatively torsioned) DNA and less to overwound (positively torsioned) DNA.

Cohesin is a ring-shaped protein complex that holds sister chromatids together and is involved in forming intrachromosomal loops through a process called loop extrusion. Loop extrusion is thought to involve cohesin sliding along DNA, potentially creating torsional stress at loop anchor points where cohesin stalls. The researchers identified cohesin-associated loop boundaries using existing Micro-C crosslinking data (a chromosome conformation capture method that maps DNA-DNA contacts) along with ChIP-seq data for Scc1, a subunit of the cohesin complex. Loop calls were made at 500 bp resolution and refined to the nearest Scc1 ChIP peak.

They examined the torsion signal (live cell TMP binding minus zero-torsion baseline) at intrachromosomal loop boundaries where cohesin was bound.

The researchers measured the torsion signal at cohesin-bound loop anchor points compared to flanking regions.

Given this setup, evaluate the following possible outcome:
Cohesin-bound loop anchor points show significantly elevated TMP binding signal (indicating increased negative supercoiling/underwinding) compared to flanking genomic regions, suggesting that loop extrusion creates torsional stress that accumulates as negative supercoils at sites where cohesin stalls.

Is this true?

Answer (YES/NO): NO